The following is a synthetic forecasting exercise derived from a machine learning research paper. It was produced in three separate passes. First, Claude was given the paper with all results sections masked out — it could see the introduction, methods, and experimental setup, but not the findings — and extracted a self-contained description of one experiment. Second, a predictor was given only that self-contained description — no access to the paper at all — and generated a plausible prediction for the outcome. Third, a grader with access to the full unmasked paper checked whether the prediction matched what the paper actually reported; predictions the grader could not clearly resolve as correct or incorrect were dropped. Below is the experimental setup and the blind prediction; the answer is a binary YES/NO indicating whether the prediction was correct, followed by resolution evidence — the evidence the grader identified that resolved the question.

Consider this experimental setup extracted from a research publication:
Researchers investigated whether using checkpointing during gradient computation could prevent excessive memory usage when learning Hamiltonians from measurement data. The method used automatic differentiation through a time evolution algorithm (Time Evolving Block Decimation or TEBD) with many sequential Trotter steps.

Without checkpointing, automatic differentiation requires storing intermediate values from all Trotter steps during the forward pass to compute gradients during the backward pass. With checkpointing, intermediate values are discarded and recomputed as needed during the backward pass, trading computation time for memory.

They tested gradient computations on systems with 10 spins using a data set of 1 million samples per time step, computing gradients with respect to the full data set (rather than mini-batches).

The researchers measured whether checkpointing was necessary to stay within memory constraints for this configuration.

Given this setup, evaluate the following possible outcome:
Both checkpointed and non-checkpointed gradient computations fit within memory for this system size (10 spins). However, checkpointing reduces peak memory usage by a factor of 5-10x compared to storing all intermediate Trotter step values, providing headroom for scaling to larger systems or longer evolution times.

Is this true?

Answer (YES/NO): NO